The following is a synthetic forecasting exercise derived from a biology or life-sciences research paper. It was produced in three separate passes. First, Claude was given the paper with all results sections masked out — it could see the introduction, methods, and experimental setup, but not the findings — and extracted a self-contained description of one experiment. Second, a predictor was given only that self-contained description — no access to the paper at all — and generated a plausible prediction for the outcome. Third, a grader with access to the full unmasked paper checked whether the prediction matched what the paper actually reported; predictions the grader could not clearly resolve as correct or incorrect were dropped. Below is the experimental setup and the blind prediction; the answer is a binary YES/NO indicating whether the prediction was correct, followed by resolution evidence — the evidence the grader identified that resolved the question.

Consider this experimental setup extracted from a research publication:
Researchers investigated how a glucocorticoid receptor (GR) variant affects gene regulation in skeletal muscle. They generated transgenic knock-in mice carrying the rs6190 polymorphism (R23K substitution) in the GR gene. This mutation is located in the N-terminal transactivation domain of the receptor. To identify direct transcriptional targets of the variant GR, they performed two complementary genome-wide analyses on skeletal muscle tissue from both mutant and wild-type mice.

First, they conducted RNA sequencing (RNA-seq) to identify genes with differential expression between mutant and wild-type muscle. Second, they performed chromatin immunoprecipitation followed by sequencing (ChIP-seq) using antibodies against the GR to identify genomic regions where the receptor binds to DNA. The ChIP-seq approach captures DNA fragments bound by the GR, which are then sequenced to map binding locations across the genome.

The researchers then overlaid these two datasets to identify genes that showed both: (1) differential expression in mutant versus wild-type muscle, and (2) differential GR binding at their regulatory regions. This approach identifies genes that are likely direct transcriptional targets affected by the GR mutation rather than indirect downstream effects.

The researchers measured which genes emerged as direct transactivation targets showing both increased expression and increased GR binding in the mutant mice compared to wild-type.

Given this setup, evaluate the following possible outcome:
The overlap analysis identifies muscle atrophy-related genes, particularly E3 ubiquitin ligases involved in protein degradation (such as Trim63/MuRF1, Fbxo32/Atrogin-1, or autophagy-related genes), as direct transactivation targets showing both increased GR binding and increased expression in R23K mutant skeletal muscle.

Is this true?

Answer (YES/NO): NO